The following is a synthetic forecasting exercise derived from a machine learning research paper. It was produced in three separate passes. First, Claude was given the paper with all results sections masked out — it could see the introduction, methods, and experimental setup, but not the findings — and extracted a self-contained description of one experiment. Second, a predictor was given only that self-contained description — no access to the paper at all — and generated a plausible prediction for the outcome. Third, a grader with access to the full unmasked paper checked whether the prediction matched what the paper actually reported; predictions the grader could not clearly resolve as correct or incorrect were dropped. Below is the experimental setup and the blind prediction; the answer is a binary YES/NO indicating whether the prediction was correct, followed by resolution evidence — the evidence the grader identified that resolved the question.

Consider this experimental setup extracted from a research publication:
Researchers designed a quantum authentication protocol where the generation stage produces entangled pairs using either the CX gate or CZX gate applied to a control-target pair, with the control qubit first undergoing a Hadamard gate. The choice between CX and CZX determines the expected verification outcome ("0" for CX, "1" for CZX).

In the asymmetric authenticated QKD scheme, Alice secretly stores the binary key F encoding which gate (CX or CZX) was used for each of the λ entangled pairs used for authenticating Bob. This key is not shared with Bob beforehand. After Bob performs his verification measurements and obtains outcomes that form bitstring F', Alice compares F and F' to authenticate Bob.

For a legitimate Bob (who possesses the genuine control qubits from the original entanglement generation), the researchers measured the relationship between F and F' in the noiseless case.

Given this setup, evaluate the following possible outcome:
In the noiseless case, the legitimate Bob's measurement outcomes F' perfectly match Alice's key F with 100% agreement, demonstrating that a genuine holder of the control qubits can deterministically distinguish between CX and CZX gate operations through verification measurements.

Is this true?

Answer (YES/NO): YES